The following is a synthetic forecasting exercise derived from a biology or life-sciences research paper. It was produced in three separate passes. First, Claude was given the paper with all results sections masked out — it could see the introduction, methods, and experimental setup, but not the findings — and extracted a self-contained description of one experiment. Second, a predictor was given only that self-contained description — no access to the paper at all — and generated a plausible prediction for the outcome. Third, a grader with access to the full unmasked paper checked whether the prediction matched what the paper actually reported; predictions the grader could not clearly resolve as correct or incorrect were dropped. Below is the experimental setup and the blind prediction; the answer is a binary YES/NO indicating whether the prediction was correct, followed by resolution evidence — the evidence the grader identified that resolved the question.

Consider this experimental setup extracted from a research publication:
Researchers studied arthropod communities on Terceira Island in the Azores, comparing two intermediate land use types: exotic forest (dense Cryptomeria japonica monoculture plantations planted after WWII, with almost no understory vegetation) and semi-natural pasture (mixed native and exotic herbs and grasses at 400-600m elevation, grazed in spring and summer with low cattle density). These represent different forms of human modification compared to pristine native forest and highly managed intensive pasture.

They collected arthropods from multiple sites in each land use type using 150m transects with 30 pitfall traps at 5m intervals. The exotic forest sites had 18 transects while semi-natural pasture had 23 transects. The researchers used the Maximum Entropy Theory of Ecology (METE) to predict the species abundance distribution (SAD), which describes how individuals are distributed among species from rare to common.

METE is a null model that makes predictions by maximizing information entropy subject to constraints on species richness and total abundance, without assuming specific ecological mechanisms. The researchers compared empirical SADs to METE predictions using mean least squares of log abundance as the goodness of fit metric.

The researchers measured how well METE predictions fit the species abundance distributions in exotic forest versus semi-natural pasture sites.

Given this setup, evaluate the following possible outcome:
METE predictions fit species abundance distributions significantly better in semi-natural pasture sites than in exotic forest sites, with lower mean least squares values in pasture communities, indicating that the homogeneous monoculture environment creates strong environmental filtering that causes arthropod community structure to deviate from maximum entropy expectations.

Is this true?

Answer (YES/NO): NO